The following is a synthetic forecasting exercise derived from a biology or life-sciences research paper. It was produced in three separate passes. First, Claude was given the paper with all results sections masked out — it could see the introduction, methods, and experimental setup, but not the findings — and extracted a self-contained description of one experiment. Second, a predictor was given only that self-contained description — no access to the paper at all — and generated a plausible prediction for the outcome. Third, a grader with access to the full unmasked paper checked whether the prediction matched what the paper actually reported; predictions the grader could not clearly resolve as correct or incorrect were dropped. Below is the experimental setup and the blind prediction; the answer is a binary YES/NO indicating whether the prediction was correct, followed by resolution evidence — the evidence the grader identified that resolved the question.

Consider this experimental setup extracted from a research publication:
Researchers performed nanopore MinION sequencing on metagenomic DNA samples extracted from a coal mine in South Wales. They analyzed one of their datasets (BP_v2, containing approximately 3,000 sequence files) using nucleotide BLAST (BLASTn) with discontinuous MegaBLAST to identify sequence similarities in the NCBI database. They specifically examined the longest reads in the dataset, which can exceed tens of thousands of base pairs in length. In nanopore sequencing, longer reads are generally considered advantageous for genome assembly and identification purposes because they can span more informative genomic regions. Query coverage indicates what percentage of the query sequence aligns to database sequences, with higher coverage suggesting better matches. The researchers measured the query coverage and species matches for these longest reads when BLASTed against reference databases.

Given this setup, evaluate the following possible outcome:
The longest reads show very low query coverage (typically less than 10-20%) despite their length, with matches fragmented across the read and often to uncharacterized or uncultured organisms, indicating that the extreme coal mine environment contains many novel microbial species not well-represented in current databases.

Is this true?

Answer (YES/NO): NO